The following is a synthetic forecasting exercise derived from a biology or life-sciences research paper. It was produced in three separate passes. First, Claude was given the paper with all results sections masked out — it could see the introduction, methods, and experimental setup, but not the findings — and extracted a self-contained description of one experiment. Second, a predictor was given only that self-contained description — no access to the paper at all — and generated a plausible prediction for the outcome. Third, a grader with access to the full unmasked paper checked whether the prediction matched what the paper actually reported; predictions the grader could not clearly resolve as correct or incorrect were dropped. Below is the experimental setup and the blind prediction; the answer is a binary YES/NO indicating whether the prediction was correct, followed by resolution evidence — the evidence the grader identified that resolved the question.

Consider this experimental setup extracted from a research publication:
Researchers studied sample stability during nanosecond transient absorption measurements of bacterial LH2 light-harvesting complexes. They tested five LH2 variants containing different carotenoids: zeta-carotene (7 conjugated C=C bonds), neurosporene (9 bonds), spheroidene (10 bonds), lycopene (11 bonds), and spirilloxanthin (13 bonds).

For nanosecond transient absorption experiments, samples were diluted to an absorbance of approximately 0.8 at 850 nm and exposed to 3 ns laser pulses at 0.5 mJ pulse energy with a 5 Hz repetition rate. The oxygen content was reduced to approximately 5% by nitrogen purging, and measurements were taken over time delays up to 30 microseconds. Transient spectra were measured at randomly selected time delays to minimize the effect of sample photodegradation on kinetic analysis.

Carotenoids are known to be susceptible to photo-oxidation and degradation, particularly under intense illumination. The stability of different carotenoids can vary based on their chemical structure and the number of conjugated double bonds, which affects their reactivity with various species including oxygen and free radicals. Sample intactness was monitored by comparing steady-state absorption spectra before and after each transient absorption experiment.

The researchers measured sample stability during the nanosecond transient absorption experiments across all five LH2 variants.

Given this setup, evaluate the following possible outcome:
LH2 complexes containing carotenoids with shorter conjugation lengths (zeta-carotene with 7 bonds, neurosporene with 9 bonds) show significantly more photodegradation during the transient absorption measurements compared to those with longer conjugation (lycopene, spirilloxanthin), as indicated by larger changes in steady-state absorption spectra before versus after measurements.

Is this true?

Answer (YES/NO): NO